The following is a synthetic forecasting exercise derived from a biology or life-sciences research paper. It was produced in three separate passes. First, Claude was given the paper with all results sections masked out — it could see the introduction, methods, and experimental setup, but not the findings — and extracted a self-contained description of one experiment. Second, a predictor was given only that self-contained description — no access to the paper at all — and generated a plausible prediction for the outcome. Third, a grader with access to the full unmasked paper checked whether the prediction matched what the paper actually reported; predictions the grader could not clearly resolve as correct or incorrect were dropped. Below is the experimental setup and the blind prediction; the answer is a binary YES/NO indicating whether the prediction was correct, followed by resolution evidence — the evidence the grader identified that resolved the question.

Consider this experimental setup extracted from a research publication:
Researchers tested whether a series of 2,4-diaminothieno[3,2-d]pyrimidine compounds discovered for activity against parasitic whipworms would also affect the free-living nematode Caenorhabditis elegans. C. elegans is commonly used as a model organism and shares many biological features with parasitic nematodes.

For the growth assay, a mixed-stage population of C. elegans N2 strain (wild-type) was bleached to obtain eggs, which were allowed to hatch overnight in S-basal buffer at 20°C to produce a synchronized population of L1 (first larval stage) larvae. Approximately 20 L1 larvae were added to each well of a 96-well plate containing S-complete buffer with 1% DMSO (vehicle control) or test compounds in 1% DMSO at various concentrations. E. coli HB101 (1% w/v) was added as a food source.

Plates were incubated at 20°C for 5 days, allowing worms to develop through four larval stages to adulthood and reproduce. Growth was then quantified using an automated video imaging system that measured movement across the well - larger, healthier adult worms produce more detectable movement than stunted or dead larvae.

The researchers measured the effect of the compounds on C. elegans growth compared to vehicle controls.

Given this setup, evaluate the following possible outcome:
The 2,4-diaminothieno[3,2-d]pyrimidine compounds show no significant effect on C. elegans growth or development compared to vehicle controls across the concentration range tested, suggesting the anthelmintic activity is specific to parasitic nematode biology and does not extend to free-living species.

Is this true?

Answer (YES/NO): NO